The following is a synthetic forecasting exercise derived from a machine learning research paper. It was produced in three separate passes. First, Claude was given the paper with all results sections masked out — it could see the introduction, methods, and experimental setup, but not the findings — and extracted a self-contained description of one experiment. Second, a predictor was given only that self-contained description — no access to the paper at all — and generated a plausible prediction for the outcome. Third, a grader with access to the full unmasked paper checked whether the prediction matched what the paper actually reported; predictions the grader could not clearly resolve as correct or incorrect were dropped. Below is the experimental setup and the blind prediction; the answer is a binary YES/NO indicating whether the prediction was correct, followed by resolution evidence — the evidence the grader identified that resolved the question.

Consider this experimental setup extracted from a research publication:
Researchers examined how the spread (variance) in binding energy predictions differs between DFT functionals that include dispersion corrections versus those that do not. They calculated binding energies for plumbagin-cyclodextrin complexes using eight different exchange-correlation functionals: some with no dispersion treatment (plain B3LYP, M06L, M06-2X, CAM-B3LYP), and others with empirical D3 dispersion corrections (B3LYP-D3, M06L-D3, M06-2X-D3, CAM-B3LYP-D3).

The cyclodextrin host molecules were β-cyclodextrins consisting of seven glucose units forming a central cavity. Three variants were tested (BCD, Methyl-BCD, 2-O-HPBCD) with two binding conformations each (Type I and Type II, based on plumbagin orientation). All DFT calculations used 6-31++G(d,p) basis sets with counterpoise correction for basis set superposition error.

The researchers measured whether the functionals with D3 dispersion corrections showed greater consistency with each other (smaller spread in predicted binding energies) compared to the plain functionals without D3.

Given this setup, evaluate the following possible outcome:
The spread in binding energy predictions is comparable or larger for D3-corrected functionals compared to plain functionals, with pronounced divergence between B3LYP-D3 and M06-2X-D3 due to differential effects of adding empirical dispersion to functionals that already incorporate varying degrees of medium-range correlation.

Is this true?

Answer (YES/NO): NO